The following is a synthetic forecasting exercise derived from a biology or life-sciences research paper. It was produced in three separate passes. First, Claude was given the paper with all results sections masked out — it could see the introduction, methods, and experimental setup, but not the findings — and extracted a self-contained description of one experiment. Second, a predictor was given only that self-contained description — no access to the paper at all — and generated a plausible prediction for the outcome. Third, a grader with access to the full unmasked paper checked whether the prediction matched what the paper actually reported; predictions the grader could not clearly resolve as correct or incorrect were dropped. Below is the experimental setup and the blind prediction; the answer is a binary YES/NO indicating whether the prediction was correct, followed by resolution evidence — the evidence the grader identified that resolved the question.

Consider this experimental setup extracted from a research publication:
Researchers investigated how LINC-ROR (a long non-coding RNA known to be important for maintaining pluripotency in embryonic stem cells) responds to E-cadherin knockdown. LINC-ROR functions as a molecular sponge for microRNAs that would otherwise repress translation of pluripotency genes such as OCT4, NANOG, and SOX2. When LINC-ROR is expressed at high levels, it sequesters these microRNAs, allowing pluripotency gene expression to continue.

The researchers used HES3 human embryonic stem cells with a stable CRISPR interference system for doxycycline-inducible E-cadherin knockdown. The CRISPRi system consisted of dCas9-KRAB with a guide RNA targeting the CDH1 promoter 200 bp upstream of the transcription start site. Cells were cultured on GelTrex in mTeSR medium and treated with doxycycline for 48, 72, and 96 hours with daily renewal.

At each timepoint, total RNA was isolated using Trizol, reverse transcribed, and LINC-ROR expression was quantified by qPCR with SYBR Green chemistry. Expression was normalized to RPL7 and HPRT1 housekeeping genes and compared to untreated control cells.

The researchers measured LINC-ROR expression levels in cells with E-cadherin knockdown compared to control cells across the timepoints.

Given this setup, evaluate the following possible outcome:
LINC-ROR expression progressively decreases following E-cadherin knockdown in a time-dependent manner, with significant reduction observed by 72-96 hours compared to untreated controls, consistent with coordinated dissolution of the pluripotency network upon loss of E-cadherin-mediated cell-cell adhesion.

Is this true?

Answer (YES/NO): NO